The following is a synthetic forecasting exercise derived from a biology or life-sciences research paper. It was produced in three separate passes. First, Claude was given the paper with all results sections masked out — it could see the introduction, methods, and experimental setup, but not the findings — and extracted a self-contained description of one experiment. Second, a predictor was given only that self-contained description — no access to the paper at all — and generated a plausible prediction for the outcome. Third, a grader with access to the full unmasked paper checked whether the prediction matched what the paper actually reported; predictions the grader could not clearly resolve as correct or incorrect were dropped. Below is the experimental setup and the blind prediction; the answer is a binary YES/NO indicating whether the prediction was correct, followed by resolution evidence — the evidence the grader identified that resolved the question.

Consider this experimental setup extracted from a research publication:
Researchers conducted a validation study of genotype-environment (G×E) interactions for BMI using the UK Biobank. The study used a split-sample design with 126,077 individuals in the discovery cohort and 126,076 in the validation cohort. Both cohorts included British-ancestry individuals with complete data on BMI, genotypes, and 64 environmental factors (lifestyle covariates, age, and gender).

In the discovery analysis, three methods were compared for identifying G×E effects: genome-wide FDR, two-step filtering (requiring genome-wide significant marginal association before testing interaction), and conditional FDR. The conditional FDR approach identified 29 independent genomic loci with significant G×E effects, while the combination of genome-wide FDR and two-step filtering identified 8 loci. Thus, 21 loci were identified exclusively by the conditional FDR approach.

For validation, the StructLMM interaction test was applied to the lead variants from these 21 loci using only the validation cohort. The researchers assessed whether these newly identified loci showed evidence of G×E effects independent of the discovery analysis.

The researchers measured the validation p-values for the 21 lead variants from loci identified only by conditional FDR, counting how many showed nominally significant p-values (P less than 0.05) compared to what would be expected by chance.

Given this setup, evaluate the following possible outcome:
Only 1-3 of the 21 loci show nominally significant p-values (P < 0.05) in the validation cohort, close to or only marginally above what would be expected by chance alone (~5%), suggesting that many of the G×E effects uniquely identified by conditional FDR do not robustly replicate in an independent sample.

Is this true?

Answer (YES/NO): NO